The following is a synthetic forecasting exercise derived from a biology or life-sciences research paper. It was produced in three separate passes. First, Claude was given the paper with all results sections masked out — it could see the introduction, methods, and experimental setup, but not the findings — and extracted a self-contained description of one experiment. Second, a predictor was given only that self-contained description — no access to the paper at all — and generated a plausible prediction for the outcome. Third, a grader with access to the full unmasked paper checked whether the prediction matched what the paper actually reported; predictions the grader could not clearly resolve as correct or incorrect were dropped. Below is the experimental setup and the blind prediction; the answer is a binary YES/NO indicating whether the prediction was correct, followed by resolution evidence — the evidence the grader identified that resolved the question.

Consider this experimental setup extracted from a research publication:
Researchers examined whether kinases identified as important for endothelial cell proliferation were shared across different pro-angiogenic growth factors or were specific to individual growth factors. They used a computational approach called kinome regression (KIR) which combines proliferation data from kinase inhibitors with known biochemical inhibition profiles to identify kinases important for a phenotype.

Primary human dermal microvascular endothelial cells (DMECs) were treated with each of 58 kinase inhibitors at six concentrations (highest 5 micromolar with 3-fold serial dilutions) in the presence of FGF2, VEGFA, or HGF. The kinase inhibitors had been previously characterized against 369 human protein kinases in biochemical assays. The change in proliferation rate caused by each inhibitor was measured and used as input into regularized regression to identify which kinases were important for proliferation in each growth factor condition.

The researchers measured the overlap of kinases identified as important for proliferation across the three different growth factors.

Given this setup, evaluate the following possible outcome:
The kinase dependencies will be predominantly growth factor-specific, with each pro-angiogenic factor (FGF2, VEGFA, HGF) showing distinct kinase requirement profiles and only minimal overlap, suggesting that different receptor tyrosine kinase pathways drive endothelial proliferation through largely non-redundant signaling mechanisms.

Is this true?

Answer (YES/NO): NO